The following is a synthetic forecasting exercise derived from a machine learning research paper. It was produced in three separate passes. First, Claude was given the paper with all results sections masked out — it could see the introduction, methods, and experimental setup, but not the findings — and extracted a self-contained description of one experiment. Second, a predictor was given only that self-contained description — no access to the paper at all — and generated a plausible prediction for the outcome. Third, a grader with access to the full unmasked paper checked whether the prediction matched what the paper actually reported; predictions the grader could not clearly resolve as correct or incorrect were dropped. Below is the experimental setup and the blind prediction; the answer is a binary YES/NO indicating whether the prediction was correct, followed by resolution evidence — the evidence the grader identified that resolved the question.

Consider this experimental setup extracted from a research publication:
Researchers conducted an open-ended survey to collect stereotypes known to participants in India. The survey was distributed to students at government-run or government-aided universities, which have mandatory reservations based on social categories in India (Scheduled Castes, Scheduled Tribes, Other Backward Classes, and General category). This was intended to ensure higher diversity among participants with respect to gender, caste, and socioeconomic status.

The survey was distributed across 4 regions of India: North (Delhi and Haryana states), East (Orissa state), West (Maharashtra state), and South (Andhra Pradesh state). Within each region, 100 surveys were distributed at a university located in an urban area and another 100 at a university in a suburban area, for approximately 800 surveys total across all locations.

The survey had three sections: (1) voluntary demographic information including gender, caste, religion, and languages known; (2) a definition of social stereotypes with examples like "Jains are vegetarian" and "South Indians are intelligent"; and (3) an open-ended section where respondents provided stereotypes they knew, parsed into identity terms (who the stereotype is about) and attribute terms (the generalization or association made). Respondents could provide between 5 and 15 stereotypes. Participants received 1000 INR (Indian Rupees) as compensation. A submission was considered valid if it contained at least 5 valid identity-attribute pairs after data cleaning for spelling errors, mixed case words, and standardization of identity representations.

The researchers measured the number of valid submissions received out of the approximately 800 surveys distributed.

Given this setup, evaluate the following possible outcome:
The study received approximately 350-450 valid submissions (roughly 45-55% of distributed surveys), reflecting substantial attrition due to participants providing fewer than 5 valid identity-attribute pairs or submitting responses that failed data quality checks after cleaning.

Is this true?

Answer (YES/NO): NO